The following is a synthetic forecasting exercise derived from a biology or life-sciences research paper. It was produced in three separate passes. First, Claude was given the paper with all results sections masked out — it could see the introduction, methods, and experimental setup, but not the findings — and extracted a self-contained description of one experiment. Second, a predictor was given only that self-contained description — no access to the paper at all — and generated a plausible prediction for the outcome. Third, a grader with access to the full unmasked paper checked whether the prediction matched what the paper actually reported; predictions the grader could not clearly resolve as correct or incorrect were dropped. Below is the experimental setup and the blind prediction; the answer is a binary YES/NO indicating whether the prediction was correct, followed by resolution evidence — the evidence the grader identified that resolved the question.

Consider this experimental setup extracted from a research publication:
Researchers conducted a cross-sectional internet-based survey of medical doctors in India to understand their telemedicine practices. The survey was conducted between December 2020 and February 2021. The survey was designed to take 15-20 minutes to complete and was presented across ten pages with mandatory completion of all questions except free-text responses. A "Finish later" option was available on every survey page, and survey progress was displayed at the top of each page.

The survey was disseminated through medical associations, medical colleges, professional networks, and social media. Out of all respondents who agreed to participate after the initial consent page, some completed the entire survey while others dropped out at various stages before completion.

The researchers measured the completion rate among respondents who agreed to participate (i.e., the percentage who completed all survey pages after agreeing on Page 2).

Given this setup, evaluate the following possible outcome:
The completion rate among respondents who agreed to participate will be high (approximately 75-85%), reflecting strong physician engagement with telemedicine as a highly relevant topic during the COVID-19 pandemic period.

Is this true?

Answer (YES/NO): YES